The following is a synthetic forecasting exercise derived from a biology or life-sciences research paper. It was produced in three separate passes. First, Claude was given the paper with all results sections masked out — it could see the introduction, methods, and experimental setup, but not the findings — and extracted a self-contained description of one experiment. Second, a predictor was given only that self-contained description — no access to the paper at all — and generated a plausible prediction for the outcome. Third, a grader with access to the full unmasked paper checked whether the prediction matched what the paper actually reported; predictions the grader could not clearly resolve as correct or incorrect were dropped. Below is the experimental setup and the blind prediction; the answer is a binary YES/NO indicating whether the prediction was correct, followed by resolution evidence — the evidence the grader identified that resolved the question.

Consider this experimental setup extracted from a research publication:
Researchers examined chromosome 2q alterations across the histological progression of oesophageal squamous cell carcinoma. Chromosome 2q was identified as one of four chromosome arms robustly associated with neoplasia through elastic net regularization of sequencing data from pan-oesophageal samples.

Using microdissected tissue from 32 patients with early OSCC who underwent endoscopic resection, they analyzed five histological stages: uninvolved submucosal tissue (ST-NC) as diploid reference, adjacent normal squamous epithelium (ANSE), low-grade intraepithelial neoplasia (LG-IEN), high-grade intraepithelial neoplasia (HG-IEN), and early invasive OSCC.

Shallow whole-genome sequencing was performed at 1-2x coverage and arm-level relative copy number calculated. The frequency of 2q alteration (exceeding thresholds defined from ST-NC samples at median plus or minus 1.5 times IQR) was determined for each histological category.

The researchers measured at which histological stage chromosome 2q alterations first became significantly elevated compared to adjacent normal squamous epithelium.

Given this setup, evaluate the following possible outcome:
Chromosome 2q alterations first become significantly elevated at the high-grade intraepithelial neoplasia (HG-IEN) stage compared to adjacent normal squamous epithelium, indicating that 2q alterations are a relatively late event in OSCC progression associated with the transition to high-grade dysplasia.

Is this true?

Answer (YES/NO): NO